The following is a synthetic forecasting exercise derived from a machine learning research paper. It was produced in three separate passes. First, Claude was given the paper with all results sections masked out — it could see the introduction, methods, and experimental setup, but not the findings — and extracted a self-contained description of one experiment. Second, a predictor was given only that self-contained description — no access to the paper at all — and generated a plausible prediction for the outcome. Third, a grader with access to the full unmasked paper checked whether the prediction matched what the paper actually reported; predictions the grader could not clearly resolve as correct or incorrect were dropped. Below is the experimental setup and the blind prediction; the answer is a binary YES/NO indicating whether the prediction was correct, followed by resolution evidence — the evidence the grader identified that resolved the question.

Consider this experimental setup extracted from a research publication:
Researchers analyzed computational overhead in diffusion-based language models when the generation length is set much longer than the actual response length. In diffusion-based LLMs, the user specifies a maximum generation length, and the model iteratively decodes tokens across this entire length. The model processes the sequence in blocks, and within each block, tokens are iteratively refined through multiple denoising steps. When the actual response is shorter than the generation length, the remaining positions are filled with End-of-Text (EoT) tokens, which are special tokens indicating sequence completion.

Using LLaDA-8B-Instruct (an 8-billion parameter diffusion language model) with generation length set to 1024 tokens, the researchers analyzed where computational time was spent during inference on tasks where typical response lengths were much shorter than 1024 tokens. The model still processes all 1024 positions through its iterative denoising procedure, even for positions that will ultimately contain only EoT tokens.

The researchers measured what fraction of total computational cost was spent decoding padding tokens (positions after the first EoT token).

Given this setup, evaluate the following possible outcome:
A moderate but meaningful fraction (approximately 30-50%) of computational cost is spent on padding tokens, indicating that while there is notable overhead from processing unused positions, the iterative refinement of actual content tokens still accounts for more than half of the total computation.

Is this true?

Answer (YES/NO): NO